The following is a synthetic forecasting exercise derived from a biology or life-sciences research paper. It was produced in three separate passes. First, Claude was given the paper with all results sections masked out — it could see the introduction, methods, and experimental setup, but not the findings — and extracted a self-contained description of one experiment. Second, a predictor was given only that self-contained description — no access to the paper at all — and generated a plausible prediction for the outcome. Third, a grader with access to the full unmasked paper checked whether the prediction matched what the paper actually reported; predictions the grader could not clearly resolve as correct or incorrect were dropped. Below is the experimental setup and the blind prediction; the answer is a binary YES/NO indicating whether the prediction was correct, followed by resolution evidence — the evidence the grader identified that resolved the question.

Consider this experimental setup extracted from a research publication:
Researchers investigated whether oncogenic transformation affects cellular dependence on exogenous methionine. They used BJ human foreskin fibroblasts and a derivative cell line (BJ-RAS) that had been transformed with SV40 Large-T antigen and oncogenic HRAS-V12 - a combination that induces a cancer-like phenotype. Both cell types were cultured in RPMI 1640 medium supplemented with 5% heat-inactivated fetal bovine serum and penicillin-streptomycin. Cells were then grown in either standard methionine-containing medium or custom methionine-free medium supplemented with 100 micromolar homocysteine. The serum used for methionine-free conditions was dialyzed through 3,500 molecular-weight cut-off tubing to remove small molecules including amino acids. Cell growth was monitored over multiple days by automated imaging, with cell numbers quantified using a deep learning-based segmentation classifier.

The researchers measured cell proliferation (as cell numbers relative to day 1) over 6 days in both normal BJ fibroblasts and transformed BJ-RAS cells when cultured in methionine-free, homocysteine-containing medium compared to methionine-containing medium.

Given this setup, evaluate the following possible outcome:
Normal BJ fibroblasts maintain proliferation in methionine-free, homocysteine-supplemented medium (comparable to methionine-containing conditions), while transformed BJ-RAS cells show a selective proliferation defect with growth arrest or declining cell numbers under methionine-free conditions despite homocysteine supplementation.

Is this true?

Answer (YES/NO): YES